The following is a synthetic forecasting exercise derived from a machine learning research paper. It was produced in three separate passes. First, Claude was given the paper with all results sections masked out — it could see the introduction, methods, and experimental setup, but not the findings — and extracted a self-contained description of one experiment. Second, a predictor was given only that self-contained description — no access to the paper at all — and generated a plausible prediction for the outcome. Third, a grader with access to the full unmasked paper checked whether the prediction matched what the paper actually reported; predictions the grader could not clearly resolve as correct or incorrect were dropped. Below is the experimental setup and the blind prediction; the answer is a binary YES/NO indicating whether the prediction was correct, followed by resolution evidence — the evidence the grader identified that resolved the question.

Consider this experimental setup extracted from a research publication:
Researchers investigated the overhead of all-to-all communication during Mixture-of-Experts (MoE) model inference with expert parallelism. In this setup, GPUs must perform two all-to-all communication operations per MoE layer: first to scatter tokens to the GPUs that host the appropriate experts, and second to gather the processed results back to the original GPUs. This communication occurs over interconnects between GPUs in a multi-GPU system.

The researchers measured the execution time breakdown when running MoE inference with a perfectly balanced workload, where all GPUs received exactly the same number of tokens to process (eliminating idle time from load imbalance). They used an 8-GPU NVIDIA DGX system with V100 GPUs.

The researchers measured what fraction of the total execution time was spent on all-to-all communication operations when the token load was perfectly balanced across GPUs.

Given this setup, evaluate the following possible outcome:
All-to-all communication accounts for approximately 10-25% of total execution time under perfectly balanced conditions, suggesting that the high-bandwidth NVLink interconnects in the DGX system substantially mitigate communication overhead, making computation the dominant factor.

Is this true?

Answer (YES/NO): NO